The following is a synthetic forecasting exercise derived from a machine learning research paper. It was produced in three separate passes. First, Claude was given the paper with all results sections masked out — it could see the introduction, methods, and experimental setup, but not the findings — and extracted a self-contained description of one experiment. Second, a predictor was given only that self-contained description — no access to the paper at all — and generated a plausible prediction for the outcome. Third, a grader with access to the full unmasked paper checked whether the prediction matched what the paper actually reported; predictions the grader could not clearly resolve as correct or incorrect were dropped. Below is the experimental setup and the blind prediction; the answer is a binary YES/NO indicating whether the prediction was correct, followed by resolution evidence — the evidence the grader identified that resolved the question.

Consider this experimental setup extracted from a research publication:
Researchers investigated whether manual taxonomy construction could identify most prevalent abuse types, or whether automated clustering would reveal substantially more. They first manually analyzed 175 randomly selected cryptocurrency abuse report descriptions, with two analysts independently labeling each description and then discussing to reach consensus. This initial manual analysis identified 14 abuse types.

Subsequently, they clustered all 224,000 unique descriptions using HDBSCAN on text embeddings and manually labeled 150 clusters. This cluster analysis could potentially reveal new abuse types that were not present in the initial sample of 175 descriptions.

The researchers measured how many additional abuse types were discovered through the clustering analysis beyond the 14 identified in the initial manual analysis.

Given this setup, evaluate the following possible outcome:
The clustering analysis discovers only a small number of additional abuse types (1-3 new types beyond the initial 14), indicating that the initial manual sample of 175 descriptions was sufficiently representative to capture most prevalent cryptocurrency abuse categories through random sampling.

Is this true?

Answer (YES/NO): NO